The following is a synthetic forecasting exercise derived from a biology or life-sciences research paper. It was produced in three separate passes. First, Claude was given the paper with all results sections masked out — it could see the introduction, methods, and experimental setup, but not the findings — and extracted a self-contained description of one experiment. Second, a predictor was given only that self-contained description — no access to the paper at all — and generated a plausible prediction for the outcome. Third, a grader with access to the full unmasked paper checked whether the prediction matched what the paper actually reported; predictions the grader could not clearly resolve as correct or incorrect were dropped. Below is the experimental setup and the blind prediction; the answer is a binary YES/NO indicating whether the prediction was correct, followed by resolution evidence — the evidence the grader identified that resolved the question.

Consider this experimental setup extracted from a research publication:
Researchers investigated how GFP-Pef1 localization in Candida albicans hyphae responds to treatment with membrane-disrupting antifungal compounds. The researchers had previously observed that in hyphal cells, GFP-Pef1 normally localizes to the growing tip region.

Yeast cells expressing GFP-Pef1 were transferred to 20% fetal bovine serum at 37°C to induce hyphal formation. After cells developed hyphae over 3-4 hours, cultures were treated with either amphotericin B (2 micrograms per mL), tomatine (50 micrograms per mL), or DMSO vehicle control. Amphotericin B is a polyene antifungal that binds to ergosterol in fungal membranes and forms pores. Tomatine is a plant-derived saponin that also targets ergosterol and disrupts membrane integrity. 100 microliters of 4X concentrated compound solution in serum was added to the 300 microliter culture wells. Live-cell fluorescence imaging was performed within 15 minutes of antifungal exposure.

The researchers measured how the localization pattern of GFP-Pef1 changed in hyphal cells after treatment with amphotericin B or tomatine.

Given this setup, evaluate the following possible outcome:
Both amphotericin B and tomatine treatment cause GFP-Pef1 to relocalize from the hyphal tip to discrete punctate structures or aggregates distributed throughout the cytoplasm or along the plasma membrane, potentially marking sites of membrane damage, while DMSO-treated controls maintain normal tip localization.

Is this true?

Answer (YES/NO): NO